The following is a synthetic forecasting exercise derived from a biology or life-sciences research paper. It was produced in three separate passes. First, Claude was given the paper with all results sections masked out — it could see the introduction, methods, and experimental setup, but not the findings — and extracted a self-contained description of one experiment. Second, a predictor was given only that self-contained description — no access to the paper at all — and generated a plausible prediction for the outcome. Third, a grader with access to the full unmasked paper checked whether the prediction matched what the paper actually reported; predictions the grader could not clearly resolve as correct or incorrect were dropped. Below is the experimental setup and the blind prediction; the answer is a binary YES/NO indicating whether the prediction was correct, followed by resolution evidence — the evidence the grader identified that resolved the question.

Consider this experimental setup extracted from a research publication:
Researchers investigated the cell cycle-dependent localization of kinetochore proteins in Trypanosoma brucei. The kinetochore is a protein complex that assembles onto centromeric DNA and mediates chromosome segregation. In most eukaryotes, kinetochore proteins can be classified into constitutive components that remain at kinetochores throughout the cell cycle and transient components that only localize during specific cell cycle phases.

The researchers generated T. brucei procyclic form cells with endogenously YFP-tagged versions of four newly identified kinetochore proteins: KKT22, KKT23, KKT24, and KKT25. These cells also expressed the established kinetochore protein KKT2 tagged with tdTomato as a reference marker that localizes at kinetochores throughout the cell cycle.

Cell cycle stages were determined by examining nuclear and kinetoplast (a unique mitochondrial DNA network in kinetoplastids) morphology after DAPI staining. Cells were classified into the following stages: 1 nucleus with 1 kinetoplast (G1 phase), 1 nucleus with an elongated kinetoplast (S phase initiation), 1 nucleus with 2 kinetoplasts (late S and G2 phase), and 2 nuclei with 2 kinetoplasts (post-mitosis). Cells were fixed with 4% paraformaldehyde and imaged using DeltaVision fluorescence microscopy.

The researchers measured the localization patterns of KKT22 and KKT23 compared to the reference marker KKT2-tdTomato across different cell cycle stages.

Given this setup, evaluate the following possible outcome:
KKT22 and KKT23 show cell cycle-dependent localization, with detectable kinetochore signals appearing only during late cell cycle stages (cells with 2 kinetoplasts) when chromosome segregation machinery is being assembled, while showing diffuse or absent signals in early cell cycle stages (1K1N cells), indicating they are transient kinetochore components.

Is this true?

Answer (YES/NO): NO